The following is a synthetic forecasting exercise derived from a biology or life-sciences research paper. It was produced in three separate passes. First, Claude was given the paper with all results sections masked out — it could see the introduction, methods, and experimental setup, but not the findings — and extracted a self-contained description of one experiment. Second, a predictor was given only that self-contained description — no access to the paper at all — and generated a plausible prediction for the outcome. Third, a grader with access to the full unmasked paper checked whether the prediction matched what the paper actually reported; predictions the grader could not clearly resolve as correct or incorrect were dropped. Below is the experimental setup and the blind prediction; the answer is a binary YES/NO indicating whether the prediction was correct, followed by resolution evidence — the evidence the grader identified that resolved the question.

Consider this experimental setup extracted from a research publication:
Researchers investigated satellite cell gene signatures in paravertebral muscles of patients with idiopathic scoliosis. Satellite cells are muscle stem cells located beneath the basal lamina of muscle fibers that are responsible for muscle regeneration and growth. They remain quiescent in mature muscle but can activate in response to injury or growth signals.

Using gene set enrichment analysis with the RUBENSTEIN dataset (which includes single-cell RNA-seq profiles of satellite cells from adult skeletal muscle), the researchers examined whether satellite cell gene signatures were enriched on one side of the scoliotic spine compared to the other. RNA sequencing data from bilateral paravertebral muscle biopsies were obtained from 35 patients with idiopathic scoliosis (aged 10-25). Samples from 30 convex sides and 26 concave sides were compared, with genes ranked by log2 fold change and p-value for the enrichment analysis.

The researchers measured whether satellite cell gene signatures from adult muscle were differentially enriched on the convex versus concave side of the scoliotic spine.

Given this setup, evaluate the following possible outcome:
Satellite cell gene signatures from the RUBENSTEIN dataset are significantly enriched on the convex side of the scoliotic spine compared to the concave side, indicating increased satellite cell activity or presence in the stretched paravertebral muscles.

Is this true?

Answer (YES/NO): NO